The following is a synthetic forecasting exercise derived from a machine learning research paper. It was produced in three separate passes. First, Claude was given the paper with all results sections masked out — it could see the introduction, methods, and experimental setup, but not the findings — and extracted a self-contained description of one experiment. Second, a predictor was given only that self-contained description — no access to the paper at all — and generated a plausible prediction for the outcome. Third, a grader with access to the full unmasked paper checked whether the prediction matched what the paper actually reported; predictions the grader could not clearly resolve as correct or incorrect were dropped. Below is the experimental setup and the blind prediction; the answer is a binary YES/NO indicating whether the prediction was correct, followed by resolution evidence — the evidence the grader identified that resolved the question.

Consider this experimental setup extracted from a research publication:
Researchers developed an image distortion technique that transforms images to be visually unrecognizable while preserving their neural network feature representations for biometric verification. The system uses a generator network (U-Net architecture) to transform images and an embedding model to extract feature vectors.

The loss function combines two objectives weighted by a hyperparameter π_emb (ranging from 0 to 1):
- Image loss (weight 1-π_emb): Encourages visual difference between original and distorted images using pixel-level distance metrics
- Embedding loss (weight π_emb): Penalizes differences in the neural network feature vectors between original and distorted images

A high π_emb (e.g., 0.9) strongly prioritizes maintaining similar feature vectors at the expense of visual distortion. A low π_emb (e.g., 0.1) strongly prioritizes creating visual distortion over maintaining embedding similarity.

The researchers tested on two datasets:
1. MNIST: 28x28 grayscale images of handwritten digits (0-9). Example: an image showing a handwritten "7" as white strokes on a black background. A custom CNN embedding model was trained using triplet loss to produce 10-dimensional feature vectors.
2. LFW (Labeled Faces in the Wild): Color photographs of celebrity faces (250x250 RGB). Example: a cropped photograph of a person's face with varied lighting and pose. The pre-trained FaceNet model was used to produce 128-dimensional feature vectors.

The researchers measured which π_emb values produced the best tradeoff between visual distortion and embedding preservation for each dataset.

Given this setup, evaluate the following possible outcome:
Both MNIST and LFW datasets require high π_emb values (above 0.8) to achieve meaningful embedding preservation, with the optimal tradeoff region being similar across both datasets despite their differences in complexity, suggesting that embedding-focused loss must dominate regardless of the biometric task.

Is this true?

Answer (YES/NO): NO